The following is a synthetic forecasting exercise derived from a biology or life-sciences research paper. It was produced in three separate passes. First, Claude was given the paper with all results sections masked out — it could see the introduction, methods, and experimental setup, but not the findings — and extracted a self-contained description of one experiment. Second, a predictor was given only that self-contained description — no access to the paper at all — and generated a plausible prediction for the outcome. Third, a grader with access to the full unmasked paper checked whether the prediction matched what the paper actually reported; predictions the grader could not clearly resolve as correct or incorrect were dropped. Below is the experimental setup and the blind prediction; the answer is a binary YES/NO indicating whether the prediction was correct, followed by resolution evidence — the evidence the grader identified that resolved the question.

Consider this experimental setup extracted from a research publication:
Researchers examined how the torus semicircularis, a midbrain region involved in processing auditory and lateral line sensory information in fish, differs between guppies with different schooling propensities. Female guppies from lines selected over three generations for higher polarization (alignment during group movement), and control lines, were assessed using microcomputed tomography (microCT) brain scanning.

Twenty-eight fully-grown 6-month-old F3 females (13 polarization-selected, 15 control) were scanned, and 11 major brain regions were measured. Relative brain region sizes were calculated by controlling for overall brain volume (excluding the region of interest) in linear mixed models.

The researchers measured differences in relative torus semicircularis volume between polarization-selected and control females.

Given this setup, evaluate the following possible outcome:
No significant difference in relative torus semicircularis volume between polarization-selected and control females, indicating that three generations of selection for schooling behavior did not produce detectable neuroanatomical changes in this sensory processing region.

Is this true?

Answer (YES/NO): YES